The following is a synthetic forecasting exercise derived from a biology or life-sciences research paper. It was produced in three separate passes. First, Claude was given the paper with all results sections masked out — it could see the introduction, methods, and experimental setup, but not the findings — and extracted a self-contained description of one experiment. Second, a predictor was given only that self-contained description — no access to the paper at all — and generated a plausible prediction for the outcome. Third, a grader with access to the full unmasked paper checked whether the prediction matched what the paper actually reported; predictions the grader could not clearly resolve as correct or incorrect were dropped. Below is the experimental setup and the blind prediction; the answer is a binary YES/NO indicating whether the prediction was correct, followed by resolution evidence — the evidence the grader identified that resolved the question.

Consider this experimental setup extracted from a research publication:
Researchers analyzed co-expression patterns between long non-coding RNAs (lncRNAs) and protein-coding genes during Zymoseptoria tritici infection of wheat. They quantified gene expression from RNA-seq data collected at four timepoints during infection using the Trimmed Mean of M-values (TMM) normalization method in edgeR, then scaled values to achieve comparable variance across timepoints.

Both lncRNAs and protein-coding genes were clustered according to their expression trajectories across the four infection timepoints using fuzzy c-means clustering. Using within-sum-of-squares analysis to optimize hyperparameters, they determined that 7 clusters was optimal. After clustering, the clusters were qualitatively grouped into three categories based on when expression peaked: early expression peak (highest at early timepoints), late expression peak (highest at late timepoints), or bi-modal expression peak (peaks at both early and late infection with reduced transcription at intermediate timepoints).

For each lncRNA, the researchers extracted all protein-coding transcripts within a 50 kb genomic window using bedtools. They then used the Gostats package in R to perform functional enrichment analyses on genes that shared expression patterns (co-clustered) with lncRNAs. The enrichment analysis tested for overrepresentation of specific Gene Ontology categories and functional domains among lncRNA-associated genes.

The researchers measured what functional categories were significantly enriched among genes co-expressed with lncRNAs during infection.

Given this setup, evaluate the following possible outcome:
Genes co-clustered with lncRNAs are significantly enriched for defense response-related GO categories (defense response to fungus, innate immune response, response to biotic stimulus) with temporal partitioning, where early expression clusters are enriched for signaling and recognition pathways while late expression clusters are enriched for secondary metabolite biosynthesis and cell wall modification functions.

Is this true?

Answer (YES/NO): NO